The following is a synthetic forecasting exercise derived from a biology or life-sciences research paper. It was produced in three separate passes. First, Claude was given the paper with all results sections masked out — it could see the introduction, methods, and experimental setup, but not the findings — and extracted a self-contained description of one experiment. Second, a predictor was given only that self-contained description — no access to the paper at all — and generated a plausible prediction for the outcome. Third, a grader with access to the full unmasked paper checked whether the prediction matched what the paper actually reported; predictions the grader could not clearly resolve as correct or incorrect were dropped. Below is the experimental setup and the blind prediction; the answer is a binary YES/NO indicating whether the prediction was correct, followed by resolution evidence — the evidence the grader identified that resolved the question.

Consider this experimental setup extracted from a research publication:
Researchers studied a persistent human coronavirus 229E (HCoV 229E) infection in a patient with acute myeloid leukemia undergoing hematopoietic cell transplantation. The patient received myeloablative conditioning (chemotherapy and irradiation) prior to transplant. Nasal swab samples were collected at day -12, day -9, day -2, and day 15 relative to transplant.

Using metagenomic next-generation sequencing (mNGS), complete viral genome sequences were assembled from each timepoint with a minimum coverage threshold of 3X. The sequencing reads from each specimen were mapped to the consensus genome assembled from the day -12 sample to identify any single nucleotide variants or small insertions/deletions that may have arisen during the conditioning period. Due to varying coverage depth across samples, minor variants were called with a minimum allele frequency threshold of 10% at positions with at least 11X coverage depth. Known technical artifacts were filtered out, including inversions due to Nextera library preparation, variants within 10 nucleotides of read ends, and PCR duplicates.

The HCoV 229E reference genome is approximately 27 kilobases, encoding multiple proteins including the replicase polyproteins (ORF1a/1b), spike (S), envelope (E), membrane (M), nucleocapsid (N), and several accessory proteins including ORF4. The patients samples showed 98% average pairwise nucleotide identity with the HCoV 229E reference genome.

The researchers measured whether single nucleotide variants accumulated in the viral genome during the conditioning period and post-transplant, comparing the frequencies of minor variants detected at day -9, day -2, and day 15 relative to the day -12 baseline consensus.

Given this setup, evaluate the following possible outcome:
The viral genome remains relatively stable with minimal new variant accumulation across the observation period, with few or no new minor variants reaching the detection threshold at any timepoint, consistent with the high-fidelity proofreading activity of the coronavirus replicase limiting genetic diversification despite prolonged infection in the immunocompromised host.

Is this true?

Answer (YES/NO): YES